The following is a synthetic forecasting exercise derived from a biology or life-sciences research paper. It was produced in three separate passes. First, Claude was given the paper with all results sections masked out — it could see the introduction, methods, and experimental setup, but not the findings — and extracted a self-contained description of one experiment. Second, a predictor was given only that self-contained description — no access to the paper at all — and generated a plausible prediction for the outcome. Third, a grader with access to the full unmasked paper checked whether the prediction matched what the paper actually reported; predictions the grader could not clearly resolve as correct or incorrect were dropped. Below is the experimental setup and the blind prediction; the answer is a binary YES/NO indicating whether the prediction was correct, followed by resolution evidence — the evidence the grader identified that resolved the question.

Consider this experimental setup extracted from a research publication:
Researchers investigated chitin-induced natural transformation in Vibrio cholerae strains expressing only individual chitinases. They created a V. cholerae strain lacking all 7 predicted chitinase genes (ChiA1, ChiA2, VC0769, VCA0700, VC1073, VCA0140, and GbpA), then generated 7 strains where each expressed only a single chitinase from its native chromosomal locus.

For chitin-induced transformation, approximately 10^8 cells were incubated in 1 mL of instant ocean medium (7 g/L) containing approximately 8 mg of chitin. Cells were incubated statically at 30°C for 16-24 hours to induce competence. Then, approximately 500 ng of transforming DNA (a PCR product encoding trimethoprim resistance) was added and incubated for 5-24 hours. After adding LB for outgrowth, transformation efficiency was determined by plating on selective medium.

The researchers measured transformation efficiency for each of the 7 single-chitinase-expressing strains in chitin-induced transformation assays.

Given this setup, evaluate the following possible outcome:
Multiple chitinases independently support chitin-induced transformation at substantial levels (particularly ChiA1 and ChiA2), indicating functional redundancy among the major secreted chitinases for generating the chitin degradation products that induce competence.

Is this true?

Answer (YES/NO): NO